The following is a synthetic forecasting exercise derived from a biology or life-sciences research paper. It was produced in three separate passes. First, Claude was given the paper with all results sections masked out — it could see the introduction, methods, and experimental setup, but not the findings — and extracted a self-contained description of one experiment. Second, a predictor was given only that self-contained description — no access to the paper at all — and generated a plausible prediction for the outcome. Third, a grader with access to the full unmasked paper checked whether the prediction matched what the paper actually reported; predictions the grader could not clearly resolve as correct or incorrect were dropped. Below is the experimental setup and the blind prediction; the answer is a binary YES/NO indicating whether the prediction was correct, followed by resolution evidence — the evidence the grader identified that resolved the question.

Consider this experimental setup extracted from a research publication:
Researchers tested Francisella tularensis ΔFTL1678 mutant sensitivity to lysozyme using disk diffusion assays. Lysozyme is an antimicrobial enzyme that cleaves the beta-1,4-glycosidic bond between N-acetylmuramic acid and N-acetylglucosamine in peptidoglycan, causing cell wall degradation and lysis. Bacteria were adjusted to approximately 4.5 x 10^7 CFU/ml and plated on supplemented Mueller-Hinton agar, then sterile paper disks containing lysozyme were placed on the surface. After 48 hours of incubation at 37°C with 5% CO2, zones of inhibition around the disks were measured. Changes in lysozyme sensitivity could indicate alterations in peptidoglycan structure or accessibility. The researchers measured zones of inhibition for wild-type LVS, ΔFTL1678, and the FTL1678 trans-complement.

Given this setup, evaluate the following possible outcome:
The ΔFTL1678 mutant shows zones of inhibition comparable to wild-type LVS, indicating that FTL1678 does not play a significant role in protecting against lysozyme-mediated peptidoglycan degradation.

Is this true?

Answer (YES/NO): NO